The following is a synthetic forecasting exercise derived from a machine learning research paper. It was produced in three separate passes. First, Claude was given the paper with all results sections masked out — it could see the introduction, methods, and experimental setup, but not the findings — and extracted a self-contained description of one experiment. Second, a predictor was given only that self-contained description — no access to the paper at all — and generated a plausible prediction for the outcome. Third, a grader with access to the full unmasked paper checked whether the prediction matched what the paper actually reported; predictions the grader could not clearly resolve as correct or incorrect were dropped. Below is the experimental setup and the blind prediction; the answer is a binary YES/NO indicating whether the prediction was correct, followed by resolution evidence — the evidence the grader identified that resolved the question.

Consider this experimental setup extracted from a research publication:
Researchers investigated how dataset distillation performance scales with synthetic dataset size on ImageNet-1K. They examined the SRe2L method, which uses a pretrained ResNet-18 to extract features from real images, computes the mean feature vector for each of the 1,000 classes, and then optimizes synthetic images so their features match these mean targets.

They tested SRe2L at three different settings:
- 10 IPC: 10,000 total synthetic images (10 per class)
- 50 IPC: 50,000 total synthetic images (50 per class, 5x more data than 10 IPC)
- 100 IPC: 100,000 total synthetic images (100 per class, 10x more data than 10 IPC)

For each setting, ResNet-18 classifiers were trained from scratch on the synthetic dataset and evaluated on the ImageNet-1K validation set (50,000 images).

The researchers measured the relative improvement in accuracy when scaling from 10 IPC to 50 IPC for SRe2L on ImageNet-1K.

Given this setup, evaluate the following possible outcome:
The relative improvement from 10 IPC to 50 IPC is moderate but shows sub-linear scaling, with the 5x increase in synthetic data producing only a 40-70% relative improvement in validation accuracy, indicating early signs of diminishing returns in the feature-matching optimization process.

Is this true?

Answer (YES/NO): NO